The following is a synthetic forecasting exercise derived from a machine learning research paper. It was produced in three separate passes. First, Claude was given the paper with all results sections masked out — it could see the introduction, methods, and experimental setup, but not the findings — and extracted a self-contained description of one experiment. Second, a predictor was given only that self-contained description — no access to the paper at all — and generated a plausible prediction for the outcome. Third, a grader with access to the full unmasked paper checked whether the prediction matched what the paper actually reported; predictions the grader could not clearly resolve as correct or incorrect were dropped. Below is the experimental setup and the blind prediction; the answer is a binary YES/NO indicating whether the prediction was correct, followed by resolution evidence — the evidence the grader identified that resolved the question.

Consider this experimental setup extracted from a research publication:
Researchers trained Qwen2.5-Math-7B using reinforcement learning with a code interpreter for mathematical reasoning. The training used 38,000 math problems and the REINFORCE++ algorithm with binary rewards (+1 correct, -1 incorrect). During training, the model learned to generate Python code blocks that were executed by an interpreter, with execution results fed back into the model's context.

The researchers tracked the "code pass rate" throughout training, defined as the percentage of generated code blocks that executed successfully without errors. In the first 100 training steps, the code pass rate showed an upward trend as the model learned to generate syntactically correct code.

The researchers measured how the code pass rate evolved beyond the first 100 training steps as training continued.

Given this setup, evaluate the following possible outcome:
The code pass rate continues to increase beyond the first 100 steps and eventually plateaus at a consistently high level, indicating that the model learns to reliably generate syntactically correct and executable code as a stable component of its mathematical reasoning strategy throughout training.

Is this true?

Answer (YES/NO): NO